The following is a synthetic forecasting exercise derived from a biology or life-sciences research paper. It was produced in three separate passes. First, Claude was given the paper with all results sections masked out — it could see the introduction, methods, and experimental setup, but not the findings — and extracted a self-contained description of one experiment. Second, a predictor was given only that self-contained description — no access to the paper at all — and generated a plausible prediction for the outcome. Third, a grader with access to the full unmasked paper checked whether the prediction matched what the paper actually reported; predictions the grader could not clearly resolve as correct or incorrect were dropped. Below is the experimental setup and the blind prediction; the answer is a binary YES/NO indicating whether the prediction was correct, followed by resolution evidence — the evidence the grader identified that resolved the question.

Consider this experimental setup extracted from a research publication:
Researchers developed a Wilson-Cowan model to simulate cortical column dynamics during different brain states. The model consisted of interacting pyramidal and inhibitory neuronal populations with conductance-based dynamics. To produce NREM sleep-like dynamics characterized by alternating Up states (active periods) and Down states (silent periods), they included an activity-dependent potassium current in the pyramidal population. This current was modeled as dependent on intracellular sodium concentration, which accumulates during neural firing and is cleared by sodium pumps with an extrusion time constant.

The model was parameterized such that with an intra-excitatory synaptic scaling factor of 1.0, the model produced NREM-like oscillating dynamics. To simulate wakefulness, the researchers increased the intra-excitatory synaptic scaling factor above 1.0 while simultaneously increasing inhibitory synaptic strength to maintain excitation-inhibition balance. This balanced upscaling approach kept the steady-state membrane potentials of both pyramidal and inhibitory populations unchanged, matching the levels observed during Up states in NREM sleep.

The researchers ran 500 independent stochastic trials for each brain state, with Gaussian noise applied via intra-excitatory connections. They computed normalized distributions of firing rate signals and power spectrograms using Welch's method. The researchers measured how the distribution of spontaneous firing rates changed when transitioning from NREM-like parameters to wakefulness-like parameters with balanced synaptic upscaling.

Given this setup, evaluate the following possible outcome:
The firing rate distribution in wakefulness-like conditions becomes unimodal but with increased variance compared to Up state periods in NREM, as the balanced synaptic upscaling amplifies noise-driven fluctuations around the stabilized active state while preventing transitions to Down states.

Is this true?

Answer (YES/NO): NO